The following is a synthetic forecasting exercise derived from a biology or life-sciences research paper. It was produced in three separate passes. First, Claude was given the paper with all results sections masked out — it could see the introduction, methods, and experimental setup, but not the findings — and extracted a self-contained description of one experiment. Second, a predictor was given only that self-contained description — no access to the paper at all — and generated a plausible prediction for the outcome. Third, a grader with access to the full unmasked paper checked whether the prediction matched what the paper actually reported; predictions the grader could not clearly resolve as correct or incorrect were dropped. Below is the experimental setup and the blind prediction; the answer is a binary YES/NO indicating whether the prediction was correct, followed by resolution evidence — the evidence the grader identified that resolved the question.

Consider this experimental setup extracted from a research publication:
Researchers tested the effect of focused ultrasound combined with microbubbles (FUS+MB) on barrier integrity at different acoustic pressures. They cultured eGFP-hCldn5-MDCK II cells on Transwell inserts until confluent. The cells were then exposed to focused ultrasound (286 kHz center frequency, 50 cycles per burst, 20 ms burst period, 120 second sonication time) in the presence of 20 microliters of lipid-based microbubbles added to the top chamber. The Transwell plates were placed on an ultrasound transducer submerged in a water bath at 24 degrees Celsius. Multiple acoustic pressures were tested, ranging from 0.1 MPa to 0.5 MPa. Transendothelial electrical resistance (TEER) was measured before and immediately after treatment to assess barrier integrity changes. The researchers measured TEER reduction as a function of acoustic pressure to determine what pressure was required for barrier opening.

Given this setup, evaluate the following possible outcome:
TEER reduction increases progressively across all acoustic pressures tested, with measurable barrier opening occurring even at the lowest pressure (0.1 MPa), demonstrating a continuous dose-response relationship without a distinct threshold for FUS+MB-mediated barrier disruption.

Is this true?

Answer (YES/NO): NO